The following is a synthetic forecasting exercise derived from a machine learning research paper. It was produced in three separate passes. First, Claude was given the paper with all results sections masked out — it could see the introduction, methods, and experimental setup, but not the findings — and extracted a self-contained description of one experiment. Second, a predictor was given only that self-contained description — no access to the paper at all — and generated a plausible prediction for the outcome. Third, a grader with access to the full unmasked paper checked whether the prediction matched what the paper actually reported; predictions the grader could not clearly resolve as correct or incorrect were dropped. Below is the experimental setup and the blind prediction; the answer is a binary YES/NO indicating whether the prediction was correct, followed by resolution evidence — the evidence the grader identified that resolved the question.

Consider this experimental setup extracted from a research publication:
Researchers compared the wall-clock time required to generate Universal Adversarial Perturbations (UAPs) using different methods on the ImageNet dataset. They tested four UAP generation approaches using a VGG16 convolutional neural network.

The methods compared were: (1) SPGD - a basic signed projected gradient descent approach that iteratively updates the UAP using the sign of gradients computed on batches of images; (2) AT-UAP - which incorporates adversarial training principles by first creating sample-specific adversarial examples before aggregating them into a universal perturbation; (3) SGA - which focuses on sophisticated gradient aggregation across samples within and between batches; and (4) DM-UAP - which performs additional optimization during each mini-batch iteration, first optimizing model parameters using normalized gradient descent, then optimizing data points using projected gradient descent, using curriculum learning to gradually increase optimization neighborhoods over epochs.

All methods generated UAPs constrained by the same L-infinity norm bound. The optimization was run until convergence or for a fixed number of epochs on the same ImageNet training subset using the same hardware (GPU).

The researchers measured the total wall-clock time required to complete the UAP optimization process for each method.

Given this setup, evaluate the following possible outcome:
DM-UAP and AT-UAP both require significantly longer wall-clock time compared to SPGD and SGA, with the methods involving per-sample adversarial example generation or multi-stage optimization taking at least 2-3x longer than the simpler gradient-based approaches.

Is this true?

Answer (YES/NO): NO